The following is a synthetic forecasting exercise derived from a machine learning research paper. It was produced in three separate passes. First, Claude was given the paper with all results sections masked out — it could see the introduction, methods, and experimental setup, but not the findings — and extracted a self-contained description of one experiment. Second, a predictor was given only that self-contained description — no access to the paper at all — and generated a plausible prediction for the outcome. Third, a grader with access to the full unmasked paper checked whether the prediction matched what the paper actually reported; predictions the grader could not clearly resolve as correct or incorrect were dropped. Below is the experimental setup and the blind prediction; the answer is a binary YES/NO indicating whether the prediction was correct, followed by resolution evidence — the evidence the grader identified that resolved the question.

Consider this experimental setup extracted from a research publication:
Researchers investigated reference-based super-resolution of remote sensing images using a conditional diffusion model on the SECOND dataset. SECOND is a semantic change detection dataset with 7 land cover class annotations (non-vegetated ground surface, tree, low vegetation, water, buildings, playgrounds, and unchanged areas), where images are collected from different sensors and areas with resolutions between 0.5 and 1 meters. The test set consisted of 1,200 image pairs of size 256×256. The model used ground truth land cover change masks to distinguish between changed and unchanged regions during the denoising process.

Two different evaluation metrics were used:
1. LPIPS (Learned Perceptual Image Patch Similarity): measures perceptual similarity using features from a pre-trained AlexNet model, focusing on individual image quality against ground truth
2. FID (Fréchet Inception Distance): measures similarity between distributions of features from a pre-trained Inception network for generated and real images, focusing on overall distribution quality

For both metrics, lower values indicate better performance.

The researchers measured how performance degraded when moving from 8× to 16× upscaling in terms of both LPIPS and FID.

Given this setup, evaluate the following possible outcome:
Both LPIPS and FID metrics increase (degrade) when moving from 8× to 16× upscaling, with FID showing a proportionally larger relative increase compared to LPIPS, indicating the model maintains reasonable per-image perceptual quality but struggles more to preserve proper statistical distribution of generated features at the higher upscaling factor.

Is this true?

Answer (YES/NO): NO